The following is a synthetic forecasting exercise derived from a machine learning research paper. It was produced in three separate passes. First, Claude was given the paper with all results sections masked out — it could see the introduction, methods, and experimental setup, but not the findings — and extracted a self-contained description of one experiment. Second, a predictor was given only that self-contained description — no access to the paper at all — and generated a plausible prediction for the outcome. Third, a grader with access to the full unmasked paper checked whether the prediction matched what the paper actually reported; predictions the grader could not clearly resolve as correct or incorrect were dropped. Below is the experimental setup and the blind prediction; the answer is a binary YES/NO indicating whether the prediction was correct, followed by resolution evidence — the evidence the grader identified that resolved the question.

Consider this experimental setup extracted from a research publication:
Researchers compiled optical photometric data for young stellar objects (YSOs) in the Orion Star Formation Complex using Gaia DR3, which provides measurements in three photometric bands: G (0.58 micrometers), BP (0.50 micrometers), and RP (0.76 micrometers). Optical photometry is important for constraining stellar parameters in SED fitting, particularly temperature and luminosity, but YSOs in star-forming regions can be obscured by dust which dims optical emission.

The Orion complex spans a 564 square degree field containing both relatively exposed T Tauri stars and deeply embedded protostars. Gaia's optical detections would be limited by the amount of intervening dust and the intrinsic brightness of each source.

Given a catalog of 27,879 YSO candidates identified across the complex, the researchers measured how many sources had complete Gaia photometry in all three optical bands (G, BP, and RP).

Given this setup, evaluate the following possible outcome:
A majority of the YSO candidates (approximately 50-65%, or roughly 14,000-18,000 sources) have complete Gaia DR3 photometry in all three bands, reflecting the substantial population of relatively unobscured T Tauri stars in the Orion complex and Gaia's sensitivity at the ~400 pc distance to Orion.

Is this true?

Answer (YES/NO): NO